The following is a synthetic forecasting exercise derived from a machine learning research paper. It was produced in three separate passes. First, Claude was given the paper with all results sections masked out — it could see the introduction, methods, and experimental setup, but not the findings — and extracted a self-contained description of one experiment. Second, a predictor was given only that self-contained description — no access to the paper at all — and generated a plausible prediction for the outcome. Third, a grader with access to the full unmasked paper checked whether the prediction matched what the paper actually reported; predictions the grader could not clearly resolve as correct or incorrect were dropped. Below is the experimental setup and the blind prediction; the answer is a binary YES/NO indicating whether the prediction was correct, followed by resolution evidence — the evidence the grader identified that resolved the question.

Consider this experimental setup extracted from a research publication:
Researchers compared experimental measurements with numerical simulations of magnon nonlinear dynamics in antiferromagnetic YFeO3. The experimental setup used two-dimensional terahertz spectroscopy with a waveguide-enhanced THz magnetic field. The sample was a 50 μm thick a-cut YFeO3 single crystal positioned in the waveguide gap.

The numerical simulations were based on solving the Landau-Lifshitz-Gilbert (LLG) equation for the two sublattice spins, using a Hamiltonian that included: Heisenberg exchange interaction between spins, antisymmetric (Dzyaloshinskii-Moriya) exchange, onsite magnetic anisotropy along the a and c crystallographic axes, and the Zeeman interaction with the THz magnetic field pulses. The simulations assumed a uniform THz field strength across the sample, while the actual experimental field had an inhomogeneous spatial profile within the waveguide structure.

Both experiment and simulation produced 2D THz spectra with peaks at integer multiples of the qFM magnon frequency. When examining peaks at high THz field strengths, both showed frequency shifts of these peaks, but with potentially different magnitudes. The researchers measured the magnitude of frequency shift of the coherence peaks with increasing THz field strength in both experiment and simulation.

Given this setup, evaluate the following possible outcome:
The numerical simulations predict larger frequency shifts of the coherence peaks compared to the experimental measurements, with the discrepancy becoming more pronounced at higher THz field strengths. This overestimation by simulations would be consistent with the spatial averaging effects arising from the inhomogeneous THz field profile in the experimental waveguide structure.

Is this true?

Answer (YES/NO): NO